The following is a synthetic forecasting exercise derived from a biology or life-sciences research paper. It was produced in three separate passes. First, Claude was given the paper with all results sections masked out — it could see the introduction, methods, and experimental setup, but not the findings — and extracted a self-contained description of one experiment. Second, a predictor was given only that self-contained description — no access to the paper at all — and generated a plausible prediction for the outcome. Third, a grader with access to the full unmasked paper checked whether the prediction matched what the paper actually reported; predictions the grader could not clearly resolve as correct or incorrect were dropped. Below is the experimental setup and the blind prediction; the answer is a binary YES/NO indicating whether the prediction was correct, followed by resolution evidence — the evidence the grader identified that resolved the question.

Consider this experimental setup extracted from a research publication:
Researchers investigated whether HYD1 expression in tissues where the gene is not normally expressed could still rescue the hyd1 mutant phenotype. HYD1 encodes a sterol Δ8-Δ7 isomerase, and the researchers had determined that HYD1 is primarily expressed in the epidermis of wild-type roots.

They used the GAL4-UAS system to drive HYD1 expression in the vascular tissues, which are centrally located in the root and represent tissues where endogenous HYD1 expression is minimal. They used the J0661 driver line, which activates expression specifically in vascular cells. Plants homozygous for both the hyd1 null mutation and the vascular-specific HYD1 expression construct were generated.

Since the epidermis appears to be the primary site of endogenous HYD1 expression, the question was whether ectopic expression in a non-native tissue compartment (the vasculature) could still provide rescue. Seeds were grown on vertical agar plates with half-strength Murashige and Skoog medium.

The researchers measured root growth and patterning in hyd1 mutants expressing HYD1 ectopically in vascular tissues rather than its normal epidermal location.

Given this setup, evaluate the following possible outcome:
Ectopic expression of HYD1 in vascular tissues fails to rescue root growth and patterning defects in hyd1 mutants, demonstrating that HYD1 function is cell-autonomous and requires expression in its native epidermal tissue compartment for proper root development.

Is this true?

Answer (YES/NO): NO